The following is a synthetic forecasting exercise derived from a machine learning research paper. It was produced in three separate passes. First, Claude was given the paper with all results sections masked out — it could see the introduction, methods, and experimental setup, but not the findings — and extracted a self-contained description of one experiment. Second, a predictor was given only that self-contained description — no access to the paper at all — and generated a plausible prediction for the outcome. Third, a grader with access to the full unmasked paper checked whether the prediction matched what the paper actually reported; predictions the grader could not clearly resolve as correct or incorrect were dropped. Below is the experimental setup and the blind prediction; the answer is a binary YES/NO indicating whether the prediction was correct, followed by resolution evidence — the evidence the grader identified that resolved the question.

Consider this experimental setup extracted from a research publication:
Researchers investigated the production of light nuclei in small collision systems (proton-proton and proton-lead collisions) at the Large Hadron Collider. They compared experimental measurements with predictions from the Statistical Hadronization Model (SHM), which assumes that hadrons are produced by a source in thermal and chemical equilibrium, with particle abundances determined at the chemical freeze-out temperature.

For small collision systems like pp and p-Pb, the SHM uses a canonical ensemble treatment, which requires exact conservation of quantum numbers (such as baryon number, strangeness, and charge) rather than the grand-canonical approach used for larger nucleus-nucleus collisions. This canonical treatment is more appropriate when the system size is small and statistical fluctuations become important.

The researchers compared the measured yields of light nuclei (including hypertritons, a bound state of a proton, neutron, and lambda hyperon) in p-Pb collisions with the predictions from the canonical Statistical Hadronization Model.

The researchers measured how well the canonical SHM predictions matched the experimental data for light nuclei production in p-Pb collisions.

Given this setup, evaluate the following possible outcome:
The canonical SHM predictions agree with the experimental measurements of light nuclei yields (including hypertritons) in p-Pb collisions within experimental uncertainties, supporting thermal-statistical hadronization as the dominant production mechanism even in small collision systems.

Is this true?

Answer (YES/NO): NO